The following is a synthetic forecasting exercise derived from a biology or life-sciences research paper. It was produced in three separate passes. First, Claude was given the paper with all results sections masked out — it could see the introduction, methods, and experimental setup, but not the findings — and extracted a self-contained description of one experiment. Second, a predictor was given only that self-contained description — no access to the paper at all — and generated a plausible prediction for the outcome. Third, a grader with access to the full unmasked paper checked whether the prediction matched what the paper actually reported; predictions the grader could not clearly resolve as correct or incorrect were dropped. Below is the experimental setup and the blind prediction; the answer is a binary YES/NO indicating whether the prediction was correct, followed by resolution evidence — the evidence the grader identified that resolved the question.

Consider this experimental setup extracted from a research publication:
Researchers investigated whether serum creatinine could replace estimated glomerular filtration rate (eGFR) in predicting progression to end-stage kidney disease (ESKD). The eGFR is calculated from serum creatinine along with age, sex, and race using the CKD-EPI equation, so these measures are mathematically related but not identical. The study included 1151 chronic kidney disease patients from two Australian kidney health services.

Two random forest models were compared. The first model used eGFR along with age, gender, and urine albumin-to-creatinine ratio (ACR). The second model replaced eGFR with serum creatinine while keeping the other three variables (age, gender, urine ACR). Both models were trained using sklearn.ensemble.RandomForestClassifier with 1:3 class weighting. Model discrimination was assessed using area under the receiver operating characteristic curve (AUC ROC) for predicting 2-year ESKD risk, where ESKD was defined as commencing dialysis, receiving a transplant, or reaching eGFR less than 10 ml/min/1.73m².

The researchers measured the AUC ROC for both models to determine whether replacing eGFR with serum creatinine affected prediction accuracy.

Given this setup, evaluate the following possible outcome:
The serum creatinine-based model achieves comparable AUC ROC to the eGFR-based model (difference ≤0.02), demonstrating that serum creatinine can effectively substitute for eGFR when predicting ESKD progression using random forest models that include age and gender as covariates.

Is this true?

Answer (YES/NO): YES